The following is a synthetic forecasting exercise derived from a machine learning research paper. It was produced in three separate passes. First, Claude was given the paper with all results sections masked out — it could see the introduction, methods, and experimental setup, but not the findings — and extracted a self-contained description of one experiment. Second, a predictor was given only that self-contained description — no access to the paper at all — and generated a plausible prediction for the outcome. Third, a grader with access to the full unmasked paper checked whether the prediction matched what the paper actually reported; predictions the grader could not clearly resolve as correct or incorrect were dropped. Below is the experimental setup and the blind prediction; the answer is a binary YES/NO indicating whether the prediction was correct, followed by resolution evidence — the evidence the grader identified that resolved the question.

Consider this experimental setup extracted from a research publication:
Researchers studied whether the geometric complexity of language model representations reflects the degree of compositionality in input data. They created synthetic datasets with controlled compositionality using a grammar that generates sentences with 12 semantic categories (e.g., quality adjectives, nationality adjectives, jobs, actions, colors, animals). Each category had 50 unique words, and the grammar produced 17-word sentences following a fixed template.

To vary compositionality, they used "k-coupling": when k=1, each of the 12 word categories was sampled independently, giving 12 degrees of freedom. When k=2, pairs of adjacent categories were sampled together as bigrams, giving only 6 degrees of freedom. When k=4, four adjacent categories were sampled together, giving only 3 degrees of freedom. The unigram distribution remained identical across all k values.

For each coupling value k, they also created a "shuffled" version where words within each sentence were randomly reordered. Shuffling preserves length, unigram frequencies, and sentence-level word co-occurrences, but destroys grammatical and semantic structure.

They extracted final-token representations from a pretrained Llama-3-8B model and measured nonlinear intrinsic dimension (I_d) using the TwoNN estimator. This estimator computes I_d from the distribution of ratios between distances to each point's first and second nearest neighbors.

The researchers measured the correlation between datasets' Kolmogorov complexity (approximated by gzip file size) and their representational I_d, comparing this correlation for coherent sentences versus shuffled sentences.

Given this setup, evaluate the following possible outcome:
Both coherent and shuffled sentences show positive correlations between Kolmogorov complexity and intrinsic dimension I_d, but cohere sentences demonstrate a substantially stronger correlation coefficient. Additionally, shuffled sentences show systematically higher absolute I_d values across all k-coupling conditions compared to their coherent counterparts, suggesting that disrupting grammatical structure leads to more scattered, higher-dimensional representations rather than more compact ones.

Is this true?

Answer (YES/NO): NO